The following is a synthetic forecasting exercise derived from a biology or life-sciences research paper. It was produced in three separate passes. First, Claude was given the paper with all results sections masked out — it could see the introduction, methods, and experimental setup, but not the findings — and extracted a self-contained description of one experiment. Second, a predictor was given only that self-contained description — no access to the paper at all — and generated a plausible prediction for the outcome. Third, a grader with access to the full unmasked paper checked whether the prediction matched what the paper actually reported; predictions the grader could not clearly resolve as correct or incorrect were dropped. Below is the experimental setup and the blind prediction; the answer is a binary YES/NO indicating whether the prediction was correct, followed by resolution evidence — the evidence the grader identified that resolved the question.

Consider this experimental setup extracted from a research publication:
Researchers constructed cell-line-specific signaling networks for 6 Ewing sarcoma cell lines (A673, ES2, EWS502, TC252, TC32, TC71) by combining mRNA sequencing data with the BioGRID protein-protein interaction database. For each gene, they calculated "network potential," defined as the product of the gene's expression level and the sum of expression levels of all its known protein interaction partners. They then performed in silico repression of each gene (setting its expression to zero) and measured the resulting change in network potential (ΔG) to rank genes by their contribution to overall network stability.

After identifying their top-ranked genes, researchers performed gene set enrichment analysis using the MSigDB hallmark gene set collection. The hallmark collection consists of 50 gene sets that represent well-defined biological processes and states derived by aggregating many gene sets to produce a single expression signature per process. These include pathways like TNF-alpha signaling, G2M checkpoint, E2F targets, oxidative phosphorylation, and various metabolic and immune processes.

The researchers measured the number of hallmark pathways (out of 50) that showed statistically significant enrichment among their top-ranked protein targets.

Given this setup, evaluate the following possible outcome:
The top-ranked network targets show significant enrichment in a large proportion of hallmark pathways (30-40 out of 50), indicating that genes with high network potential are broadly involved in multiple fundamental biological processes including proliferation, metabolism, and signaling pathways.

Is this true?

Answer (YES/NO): NO